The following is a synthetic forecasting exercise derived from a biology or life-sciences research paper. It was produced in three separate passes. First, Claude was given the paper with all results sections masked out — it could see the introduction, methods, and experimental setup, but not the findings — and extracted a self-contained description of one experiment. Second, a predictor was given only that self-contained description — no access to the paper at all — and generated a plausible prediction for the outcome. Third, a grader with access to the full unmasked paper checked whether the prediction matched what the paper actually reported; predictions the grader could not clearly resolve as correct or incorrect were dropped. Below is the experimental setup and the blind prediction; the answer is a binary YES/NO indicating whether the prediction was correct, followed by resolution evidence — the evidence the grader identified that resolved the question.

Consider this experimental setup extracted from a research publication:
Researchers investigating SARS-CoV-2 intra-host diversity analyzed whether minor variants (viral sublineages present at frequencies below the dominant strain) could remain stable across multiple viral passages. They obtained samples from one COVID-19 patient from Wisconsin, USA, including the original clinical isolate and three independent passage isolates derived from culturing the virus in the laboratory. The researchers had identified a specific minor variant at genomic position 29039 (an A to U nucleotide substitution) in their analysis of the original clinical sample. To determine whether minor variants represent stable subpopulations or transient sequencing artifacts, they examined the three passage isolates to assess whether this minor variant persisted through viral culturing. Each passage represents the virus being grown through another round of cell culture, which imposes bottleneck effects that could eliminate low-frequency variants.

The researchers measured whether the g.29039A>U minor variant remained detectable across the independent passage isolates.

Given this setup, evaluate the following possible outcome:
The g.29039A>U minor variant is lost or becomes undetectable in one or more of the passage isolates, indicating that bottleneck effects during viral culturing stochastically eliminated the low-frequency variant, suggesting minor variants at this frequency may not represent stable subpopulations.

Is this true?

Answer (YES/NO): NO